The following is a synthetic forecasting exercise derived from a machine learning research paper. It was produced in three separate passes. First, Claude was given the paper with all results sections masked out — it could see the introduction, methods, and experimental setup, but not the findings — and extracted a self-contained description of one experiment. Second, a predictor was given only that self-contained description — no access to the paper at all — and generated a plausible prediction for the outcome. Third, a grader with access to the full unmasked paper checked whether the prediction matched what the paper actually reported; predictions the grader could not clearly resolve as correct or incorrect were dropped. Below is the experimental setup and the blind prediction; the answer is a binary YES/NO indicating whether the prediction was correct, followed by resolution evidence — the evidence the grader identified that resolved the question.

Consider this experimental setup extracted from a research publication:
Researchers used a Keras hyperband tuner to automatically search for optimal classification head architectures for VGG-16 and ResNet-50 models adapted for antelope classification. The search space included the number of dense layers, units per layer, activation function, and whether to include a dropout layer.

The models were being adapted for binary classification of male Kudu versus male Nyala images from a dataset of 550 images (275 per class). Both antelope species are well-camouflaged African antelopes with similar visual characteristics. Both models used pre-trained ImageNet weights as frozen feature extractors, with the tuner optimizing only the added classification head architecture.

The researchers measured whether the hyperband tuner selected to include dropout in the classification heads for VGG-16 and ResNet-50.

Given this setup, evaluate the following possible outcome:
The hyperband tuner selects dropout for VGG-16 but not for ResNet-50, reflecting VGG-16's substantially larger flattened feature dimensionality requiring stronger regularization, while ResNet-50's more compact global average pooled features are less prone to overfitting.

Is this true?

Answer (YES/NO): NO